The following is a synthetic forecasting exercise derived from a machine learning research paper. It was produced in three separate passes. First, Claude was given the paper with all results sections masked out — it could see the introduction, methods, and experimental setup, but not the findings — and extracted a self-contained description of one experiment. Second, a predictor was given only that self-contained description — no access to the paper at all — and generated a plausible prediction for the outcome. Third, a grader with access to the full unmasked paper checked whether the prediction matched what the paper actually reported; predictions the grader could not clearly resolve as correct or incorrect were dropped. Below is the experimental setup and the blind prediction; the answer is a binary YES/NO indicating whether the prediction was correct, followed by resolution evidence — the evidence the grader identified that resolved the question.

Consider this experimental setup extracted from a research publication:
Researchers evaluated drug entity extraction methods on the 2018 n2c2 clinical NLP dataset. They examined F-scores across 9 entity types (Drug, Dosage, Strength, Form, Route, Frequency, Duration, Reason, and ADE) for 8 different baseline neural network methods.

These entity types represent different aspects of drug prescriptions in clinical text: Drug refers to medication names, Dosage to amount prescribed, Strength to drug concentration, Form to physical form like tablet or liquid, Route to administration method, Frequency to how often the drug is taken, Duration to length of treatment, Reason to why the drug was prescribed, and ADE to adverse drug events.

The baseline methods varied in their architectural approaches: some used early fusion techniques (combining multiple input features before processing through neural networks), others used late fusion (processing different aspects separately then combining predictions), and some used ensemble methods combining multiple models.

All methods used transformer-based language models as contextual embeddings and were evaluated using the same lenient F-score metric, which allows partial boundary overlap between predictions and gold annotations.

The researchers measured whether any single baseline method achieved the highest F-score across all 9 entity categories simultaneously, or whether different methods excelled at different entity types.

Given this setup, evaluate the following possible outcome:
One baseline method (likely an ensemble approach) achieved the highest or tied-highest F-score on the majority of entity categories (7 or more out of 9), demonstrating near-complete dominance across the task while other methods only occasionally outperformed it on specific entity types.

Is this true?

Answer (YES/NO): NO